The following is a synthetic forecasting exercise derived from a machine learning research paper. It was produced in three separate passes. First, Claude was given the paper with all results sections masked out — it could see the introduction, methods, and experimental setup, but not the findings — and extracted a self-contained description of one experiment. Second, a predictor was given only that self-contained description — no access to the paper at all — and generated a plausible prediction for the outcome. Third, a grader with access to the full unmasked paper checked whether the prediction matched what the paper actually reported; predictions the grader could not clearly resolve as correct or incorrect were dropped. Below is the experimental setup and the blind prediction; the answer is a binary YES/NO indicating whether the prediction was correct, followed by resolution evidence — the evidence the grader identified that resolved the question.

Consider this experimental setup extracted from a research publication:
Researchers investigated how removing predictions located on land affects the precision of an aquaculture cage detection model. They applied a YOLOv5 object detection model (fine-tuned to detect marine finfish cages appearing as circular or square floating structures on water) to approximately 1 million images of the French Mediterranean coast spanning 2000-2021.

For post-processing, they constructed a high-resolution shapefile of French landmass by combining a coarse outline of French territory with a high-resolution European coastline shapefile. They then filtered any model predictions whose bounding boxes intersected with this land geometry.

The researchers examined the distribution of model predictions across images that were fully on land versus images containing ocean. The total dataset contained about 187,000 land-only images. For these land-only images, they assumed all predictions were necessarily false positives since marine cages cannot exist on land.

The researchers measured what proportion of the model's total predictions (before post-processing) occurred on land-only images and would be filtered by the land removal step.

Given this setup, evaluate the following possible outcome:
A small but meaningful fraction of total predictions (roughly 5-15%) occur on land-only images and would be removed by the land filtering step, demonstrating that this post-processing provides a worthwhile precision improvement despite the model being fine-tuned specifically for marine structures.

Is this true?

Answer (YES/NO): NO